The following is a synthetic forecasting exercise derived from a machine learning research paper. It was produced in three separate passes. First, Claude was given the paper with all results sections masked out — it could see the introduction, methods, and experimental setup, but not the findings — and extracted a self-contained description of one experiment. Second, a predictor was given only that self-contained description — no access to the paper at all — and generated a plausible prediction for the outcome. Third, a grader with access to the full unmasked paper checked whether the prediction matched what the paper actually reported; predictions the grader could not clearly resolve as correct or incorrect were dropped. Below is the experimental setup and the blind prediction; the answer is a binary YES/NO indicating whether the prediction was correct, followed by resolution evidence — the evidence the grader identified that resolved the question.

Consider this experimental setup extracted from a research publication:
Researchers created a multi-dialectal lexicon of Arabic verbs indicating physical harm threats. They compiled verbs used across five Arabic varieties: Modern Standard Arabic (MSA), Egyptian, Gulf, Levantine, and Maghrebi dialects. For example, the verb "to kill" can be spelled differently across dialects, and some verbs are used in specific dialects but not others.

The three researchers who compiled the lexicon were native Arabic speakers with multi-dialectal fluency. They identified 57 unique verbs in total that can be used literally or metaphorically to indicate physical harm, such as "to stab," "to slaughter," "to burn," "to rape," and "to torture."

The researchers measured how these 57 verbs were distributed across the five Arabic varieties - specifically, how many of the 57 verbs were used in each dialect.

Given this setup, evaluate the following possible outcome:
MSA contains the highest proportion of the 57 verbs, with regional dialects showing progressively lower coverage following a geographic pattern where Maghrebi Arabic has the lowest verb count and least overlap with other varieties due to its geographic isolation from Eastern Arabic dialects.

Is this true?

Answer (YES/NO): NO